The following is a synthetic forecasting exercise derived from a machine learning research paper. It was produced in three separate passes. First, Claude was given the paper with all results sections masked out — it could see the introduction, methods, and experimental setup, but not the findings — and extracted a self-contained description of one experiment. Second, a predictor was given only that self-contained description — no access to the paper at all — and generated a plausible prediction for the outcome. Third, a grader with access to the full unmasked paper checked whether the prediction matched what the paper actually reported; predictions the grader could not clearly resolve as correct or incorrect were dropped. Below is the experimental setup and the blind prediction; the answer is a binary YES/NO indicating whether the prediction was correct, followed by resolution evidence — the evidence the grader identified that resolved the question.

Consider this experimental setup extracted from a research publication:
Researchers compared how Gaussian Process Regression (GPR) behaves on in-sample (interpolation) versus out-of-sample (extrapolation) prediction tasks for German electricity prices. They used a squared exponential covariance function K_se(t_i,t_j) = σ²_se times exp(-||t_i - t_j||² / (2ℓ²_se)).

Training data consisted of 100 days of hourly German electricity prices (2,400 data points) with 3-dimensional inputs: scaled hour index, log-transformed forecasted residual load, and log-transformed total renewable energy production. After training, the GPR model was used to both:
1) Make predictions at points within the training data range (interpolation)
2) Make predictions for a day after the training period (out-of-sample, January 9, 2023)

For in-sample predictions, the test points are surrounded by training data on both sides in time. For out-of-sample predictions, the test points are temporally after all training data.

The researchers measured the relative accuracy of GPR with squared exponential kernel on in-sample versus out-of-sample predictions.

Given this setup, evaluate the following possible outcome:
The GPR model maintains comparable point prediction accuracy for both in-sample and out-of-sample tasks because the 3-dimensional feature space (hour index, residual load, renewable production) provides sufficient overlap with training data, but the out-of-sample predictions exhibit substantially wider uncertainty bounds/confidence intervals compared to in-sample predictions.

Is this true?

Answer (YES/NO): NO